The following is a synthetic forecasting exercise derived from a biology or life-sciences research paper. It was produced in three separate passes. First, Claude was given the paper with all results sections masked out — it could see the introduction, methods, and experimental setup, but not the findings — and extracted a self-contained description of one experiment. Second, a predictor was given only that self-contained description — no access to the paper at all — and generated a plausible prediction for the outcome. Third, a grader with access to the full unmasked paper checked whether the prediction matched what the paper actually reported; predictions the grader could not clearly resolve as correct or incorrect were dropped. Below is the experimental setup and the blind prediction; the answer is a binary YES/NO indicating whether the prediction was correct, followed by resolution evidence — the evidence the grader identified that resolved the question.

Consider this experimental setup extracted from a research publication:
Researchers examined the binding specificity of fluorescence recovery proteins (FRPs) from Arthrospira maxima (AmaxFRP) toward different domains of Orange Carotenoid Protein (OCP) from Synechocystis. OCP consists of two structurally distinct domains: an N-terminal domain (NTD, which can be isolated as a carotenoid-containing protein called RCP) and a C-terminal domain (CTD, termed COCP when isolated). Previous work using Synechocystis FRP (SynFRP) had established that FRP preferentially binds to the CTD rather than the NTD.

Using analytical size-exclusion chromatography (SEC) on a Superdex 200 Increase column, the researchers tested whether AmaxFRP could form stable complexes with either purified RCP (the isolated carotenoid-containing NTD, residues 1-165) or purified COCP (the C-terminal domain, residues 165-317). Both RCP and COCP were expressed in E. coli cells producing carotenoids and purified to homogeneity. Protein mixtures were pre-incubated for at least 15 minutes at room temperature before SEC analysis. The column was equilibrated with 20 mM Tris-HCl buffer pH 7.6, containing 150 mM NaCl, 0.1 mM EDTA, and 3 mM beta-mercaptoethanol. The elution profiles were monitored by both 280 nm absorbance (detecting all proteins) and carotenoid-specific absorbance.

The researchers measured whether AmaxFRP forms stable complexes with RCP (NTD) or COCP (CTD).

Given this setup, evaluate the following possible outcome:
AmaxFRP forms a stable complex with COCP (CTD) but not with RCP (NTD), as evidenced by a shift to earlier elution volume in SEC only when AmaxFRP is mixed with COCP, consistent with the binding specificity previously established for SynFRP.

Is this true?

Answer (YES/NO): NO